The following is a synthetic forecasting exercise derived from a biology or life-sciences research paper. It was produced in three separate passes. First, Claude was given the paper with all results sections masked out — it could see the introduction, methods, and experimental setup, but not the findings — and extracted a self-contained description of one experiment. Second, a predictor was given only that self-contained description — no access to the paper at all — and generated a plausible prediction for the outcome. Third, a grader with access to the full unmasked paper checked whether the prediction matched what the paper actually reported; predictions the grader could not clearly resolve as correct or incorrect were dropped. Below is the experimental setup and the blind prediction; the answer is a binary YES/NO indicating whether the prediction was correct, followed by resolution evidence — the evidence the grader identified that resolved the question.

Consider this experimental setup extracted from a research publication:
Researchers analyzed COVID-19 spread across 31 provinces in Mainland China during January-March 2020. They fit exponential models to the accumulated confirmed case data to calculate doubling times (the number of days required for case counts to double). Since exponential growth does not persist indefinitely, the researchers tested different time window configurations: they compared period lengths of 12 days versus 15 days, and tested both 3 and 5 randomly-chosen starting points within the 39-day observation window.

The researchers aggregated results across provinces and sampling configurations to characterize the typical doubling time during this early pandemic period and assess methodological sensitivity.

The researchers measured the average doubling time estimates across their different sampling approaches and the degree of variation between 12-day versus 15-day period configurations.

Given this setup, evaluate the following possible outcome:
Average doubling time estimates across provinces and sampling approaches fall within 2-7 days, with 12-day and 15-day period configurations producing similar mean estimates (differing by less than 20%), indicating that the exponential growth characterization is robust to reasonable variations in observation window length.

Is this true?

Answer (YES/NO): NO